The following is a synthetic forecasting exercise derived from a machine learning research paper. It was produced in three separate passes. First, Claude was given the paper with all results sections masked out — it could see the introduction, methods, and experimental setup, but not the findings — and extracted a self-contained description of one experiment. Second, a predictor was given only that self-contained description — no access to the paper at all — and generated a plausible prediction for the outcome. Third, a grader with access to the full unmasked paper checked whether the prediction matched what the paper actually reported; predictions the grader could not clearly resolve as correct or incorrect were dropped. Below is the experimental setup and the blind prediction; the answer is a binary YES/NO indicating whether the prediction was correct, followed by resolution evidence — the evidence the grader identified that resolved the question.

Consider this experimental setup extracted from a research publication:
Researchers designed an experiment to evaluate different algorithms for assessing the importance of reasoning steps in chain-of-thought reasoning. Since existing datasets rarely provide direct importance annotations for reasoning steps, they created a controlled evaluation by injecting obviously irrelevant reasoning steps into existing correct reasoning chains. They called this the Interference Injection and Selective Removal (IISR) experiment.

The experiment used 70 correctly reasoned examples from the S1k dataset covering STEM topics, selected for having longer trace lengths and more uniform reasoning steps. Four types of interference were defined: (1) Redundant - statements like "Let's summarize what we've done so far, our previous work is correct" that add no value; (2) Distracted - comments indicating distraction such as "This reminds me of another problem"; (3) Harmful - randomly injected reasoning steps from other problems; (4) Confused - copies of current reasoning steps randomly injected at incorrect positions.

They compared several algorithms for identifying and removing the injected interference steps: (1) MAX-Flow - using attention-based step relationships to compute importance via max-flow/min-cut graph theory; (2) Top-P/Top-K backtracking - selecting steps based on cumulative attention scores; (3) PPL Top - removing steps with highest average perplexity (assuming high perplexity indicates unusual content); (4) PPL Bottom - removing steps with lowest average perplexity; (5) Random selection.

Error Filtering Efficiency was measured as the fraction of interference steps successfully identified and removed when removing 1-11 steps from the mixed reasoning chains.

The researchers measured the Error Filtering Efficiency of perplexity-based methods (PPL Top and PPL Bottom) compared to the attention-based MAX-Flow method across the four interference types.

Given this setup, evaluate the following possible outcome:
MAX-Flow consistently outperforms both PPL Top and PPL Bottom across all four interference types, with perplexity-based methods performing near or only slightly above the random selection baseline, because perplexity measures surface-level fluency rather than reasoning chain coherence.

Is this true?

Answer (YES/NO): NO